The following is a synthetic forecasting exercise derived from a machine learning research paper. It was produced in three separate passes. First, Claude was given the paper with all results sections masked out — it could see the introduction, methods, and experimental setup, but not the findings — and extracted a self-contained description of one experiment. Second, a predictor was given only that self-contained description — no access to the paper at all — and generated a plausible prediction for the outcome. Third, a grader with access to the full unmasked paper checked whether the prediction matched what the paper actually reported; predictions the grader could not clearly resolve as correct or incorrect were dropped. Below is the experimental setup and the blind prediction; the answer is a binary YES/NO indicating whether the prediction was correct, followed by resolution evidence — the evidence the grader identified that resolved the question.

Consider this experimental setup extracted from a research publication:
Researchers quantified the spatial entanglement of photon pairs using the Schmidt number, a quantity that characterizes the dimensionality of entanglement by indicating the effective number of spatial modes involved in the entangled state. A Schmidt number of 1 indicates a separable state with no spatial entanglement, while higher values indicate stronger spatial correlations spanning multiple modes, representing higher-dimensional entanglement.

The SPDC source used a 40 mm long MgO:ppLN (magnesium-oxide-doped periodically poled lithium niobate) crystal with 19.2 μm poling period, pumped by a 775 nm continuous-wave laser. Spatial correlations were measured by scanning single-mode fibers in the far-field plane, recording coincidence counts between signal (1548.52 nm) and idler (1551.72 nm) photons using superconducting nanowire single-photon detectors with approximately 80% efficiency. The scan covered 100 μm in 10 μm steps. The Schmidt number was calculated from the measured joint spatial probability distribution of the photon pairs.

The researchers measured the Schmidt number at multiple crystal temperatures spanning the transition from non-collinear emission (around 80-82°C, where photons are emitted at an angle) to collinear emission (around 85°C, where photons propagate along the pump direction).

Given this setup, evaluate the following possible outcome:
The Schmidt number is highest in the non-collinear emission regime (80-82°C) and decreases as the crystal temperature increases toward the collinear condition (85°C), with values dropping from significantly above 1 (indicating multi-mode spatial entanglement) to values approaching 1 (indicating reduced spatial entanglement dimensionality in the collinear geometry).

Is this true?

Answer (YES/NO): NO